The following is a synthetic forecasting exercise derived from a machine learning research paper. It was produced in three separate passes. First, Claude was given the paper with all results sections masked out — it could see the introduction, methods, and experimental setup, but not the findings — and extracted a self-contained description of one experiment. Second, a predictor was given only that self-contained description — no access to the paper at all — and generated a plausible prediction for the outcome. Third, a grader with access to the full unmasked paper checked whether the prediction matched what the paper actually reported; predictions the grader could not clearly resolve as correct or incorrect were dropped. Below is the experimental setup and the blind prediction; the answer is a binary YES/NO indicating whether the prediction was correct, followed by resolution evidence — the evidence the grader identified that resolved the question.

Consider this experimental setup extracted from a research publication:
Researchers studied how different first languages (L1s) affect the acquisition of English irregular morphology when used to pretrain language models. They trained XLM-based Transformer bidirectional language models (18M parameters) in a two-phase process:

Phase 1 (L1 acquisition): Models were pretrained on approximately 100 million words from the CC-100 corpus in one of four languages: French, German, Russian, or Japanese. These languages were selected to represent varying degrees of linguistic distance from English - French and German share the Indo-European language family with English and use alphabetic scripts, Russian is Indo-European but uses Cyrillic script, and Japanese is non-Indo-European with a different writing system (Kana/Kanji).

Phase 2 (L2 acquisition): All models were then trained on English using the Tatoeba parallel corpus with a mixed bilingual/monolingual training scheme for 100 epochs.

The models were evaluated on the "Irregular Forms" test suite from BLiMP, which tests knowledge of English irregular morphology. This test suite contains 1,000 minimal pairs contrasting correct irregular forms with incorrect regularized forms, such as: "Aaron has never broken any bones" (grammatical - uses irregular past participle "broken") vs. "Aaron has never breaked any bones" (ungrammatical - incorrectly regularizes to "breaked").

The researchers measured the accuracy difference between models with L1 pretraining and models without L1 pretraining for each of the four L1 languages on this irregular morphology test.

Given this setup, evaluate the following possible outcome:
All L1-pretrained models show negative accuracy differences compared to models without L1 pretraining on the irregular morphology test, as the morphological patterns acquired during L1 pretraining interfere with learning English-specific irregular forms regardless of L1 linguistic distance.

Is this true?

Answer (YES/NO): NO